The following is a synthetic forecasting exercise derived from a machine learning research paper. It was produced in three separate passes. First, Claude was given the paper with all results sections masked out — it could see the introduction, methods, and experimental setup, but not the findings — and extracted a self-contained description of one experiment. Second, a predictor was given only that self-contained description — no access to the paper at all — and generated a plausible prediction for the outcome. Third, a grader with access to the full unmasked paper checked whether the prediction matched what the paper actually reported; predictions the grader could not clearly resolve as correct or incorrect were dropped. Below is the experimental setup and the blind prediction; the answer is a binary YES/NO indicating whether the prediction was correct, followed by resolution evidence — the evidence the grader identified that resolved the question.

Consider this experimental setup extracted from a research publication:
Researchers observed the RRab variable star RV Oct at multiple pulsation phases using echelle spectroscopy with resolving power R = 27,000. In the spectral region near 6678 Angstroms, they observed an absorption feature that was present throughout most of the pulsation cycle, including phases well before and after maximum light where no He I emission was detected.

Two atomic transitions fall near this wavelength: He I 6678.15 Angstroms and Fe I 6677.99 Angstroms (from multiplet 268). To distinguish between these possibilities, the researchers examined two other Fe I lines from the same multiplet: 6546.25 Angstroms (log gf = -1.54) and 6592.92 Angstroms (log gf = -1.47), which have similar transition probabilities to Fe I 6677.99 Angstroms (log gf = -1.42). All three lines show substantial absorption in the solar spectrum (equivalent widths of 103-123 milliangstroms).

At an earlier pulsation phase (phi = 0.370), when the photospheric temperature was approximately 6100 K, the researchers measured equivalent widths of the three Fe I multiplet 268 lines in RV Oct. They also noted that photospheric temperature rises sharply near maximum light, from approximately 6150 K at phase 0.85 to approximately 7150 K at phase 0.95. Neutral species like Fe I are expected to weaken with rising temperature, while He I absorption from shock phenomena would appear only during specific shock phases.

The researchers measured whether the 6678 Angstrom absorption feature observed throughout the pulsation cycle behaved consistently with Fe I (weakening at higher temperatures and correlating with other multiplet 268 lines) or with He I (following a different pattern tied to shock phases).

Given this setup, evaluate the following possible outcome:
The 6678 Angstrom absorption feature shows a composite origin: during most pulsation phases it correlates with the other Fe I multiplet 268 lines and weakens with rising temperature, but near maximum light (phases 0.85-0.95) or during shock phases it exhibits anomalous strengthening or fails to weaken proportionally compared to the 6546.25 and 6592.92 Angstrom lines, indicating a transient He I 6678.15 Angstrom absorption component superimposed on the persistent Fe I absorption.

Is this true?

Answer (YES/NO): NO